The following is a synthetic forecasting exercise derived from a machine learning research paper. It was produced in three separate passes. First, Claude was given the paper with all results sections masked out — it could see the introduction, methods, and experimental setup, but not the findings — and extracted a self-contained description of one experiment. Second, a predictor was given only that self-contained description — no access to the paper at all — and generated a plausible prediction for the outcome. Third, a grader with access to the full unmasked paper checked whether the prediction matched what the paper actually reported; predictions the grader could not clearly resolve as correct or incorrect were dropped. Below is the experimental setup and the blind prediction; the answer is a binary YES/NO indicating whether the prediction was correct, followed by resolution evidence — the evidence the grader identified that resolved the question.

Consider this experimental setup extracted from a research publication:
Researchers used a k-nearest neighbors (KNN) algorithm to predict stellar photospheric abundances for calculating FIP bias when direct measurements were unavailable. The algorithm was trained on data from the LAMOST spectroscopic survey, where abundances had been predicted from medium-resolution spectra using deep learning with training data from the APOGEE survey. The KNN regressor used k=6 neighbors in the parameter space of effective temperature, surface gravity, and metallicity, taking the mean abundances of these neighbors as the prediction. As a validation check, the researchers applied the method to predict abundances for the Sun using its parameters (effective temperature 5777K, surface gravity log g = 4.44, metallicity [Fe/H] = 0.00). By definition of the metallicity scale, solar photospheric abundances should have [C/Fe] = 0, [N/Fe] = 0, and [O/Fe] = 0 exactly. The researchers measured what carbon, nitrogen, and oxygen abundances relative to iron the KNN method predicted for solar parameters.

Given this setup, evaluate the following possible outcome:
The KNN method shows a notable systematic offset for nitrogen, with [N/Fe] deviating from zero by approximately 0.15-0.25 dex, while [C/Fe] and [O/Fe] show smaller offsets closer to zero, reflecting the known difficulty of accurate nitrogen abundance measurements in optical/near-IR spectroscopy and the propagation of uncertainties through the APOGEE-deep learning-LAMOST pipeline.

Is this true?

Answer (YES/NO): NO